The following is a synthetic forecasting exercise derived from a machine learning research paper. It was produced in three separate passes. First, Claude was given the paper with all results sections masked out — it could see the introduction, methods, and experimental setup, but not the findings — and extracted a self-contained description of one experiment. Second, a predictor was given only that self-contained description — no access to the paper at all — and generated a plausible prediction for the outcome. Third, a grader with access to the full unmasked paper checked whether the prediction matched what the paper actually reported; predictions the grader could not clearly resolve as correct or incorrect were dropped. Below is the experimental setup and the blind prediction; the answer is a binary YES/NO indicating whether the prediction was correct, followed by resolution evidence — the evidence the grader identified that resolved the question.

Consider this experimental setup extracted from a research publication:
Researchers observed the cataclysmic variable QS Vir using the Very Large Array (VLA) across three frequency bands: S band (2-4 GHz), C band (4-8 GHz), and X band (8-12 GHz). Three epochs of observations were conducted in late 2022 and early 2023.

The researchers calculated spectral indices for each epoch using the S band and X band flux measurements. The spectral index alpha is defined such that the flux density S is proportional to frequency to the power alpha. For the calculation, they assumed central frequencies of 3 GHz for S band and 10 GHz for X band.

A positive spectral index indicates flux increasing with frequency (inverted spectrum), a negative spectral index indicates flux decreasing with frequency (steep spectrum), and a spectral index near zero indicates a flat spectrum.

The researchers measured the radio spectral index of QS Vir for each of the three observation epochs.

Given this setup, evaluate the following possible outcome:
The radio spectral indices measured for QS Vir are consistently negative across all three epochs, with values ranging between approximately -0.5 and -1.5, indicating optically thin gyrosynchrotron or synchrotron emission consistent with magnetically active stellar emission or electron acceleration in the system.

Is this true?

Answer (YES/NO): NO